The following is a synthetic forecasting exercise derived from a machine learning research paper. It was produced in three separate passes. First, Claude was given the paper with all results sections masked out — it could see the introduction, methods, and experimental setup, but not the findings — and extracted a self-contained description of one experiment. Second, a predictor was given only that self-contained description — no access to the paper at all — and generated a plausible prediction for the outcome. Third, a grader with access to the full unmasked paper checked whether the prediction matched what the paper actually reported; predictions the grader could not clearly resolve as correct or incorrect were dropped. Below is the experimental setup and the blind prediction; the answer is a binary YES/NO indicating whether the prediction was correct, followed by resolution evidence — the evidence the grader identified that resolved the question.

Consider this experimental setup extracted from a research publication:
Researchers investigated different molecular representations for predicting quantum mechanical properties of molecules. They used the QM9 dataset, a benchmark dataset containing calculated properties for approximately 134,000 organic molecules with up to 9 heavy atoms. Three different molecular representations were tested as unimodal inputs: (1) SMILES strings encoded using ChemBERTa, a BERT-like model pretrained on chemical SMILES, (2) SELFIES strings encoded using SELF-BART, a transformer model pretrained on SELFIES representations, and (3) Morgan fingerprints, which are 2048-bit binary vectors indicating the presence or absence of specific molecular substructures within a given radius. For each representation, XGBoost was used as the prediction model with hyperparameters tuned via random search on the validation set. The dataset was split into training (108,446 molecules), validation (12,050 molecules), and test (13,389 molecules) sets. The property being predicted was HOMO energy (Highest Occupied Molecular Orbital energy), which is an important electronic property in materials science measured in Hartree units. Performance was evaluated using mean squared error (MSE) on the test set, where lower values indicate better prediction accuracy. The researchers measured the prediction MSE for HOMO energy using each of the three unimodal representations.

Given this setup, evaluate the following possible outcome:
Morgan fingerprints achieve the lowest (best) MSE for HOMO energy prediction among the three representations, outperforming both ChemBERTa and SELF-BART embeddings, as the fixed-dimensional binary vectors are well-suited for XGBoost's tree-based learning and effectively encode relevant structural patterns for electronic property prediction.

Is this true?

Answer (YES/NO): YES